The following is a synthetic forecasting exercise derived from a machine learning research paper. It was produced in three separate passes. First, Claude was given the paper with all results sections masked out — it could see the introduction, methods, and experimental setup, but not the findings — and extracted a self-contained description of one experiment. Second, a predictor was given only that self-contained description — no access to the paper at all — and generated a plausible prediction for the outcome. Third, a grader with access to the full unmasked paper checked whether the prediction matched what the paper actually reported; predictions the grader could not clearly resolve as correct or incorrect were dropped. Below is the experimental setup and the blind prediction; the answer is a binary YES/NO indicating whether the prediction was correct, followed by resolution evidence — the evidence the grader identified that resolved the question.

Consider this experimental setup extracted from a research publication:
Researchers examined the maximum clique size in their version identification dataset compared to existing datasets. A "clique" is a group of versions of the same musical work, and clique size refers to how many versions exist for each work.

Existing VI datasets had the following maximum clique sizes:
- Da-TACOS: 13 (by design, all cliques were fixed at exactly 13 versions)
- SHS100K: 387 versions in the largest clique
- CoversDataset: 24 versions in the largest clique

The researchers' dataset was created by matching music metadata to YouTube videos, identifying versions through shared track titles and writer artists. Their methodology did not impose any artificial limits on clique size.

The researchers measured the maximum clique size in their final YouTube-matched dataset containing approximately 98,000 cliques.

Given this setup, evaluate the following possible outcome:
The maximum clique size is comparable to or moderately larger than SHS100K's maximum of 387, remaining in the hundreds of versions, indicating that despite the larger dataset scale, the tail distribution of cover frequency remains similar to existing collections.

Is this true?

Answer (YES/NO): YES